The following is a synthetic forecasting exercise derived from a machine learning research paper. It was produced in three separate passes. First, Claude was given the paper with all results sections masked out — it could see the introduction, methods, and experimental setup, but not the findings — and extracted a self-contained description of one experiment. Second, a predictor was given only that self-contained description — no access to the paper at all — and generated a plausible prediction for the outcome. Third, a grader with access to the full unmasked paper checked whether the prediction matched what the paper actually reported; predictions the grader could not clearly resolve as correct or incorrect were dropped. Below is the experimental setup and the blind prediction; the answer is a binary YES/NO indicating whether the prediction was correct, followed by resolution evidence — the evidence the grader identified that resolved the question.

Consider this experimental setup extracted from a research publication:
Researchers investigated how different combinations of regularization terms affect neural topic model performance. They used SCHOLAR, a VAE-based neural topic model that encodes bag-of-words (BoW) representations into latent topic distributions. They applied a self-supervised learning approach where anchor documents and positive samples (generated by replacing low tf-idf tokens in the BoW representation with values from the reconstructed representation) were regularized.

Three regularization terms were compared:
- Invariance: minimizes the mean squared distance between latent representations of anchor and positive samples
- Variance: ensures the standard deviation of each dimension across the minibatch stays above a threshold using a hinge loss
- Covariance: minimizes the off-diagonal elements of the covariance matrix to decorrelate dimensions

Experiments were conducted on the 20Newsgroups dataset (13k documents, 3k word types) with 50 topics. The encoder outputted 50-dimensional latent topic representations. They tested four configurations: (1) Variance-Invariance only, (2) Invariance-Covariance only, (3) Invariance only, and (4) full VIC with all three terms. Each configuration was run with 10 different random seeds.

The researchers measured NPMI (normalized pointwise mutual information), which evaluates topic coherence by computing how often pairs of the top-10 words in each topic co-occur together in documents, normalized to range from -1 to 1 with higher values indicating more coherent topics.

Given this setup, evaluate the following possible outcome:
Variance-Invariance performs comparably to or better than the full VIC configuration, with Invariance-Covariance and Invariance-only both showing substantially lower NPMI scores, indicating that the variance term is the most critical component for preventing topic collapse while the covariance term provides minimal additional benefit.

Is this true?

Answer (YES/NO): NO